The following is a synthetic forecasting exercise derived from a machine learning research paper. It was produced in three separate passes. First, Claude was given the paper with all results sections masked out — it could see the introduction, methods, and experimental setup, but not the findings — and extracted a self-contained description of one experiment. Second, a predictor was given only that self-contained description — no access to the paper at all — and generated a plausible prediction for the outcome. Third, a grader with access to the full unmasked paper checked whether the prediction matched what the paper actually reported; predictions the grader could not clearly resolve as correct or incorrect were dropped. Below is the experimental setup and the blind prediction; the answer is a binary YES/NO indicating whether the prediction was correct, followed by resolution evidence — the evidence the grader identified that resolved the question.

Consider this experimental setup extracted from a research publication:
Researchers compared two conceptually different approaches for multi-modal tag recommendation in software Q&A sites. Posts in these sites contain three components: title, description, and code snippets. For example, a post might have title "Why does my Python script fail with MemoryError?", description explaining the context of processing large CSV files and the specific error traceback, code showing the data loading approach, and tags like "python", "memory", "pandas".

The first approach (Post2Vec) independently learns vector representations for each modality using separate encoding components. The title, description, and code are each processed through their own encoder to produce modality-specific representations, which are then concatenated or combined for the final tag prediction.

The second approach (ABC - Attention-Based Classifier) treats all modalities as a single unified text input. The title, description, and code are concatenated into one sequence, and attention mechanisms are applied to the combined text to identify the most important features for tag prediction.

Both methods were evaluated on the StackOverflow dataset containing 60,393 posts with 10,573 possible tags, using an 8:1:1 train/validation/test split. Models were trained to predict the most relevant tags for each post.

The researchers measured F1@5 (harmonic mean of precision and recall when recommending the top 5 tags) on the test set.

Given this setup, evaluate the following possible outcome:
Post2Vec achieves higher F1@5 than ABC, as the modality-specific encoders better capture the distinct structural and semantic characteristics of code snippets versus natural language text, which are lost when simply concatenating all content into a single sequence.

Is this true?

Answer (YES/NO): NO